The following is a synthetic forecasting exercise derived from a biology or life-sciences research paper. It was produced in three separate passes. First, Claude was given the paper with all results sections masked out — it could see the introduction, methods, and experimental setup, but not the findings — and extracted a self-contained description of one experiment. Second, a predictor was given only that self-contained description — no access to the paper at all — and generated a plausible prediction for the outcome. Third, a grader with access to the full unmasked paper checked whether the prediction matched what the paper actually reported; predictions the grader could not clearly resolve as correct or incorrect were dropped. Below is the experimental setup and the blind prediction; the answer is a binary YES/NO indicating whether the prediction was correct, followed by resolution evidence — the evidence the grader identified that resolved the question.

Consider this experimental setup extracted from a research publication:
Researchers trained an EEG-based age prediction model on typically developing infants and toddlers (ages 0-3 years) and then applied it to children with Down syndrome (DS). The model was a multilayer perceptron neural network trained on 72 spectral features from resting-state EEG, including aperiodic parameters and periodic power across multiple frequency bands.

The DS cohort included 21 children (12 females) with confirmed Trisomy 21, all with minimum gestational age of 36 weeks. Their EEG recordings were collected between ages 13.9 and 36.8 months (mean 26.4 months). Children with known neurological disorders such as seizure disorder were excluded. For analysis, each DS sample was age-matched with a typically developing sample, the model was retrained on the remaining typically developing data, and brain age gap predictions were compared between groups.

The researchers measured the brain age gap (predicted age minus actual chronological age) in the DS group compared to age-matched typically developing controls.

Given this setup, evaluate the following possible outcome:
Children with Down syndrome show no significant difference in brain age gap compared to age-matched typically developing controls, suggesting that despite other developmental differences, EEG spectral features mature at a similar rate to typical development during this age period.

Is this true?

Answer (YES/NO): NO